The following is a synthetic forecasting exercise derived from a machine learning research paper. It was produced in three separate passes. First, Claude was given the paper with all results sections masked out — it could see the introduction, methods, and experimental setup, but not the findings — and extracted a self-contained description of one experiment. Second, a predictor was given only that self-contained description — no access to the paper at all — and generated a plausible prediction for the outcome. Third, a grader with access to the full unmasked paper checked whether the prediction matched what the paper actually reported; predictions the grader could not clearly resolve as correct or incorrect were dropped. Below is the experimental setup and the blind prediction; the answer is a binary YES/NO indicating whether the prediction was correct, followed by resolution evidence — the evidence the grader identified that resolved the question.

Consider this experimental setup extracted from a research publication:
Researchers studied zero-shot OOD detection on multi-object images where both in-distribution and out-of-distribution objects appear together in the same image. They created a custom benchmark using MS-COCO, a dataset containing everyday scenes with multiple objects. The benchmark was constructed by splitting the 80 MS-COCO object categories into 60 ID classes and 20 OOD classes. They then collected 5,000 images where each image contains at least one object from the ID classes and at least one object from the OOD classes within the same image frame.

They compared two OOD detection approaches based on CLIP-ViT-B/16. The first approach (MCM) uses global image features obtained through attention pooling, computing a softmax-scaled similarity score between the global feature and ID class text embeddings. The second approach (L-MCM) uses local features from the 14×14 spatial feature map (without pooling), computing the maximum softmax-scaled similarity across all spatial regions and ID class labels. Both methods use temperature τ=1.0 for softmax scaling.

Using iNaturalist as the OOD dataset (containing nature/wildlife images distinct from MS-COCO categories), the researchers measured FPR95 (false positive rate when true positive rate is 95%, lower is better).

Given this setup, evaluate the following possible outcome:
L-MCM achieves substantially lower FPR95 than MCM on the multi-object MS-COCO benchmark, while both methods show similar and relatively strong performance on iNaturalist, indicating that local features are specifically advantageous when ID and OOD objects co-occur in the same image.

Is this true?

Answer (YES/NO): NO